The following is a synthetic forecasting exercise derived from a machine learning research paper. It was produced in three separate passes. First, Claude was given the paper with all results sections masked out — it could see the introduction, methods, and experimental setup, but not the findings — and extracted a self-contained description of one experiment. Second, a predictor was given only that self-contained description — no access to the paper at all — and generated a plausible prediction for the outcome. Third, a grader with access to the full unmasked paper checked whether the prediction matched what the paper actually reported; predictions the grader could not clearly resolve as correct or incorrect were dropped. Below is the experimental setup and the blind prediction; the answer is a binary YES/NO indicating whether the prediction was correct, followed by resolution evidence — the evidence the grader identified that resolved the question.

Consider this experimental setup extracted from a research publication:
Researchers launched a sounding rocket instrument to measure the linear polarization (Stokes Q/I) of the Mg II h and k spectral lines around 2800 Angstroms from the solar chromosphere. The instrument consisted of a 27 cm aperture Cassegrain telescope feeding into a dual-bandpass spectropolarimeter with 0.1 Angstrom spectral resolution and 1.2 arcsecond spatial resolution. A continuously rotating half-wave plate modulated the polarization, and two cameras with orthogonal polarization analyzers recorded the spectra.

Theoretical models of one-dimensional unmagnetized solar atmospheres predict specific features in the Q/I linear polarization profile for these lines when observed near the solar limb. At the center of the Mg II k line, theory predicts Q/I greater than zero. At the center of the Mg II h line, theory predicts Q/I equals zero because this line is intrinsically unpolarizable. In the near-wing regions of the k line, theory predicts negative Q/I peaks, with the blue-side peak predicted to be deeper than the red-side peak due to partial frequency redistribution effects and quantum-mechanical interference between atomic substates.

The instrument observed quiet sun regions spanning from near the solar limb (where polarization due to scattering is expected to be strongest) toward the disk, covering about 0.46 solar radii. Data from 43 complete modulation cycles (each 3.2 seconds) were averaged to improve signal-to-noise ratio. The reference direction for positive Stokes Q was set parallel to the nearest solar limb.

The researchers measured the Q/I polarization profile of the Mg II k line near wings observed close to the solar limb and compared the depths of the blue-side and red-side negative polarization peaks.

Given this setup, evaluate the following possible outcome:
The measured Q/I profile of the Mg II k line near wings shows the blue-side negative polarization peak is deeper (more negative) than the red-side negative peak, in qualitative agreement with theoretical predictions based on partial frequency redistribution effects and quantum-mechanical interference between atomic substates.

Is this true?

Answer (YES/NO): YES